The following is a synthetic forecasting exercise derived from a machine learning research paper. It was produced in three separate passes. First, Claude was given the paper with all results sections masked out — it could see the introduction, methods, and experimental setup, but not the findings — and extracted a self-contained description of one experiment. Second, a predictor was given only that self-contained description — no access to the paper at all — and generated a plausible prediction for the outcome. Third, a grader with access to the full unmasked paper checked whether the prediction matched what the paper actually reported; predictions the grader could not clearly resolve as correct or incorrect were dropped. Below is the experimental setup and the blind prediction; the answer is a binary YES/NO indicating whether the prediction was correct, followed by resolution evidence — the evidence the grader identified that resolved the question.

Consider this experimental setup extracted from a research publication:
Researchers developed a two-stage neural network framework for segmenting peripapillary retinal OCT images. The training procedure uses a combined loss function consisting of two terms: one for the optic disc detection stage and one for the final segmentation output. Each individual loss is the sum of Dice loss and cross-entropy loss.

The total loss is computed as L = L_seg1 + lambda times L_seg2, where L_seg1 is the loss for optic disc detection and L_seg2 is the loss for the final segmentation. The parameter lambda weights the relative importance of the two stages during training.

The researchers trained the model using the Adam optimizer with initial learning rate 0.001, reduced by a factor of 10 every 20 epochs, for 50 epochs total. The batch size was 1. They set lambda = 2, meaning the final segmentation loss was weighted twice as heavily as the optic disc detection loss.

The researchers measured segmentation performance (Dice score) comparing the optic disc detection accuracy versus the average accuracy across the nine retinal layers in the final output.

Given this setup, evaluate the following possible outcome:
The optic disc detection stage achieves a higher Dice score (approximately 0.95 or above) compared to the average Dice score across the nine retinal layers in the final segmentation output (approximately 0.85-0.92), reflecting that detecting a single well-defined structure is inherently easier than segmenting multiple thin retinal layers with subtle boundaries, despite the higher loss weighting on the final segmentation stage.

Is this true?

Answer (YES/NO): NO